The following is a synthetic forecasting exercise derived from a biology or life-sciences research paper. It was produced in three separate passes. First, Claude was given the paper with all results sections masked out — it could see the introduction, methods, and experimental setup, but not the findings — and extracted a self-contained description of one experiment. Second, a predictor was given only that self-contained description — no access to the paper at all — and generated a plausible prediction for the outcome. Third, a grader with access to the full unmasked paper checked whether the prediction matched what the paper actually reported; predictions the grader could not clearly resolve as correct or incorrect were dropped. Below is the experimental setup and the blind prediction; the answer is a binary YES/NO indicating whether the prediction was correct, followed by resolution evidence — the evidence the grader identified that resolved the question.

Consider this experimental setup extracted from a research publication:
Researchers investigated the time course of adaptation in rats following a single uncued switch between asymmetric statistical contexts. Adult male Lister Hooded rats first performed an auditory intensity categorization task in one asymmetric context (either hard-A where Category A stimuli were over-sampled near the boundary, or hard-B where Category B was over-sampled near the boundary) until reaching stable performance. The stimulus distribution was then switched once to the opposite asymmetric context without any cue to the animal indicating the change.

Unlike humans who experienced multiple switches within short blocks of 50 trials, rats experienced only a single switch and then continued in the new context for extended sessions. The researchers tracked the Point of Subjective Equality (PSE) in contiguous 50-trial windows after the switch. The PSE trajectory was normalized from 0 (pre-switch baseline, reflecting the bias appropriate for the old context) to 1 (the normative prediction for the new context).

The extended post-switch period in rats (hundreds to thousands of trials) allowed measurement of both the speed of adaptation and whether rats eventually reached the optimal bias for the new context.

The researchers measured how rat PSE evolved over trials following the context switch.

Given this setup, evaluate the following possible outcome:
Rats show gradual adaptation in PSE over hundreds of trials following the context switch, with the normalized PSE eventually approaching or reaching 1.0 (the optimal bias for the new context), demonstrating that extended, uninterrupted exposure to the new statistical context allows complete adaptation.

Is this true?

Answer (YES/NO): NO